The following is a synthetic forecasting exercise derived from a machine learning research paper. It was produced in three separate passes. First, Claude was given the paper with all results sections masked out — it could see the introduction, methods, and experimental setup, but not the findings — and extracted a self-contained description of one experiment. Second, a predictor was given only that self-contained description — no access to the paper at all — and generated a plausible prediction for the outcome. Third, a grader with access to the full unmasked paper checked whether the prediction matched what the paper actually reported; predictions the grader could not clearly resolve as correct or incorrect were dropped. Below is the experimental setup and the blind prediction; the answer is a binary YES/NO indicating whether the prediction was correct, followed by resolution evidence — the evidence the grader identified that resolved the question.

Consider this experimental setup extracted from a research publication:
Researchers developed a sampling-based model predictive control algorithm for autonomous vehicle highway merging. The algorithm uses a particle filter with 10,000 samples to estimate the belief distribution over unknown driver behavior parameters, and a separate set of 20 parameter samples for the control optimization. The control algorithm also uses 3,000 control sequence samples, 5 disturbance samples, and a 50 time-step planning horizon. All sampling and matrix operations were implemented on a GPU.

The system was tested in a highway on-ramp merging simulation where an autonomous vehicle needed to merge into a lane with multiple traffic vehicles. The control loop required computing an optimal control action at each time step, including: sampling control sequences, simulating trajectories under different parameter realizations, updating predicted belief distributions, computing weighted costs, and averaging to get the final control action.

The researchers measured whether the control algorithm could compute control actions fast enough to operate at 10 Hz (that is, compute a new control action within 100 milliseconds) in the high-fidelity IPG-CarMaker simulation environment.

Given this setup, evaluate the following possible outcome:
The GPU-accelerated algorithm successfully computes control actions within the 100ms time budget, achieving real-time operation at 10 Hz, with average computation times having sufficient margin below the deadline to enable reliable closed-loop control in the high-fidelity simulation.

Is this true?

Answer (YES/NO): YES